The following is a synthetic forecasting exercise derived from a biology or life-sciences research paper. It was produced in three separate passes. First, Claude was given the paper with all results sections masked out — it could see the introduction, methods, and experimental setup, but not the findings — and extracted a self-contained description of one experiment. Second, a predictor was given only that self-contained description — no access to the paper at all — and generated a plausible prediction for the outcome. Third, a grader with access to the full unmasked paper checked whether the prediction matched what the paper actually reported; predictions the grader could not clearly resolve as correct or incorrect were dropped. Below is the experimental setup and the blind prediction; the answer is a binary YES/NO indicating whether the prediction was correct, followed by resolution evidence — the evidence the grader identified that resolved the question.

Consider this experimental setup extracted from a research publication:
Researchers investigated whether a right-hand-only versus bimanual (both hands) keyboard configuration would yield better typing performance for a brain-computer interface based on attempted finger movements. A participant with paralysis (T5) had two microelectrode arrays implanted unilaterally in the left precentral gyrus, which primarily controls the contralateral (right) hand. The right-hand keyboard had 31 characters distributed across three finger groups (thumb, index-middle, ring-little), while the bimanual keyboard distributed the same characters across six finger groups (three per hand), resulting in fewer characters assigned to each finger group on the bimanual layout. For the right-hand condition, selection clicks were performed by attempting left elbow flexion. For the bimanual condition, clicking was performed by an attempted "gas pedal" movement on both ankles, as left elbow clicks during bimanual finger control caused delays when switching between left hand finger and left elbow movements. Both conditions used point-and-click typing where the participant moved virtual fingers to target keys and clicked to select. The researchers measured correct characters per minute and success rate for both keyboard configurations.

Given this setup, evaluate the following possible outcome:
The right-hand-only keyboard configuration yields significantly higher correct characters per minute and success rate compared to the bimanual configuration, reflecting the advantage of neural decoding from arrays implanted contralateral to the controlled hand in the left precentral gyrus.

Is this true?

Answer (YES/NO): YES